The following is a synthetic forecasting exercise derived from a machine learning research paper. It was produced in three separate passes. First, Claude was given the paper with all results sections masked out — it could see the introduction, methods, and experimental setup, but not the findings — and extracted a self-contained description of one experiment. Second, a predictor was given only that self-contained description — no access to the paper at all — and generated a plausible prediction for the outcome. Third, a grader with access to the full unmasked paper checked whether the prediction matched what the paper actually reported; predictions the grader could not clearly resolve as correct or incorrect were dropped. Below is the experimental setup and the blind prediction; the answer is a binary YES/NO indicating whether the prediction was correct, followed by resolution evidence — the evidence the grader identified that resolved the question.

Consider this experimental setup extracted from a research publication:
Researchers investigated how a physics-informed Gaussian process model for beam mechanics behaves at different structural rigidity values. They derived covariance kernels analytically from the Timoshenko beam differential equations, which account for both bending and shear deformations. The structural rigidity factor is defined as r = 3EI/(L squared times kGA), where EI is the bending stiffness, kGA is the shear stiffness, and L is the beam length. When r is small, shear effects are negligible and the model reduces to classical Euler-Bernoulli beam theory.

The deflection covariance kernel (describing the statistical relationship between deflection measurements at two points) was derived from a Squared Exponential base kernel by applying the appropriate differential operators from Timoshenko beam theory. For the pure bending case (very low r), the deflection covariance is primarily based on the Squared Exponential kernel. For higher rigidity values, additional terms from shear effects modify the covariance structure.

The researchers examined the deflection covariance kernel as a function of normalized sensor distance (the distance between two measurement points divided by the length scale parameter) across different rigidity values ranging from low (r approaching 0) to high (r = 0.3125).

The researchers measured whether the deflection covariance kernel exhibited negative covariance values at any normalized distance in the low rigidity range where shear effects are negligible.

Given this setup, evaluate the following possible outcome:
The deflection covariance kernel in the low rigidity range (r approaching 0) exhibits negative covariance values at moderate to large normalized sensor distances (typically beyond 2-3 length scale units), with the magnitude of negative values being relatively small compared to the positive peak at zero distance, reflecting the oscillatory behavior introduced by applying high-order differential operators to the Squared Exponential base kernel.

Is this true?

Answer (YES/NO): NO